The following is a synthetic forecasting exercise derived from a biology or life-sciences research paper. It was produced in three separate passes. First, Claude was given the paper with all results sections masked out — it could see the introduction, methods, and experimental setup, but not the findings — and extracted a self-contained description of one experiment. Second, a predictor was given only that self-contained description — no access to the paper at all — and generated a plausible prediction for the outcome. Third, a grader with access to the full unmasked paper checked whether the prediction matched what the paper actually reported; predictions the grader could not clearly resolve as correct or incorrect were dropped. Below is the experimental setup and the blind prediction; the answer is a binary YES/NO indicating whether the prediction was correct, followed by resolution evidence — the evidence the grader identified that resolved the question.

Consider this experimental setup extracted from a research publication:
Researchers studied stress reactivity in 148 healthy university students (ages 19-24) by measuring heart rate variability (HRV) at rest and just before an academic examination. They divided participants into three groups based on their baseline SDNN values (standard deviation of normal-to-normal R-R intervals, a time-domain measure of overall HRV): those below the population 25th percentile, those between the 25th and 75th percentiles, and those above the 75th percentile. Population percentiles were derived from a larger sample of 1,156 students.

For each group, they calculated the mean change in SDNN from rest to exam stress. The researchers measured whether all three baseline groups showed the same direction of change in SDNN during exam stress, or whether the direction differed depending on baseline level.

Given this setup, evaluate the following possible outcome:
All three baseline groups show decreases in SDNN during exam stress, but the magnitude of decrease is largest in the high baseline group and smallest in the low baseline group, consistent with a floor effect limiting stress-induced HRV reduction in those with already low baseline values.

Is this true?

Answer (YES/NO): NO